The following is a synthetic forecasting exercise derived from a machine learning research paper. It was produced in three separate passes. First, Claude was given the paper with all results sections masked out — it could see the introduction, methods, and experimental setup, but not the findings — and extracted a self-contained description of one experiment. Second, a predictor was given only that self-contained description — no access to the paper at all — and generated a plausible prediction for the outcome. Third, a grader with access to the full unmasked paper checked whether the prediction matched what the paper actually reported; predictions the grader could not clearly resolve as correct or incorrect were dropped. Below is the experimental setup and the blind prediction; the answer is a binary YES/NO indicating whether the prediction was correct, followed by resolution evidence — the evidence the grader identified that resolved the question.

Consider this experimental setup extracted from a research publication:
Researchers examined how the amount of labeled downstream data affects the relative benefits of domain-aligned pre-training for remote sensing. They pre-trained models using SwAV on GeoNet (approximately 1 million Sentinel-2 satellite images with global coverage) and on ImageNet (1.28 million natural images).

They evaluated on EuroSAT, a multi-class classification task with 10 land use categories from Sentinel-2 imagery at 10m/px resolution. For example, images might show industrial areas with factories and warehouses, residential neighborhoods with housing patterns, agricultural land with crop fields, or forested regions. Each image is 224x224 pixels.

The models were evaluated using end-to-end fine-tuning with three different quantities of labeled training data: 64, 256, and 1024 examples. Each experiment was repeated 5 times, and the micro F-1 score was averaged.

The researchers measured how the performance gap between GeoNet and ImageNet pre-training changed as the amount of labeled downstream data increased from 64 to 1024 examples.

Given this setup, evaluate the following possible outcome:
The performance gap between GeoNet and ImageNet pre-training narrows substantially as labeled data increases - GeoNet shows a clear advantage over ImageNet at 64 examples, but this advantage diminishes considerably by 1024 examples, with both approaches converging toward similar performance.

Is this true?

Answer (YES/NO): NO